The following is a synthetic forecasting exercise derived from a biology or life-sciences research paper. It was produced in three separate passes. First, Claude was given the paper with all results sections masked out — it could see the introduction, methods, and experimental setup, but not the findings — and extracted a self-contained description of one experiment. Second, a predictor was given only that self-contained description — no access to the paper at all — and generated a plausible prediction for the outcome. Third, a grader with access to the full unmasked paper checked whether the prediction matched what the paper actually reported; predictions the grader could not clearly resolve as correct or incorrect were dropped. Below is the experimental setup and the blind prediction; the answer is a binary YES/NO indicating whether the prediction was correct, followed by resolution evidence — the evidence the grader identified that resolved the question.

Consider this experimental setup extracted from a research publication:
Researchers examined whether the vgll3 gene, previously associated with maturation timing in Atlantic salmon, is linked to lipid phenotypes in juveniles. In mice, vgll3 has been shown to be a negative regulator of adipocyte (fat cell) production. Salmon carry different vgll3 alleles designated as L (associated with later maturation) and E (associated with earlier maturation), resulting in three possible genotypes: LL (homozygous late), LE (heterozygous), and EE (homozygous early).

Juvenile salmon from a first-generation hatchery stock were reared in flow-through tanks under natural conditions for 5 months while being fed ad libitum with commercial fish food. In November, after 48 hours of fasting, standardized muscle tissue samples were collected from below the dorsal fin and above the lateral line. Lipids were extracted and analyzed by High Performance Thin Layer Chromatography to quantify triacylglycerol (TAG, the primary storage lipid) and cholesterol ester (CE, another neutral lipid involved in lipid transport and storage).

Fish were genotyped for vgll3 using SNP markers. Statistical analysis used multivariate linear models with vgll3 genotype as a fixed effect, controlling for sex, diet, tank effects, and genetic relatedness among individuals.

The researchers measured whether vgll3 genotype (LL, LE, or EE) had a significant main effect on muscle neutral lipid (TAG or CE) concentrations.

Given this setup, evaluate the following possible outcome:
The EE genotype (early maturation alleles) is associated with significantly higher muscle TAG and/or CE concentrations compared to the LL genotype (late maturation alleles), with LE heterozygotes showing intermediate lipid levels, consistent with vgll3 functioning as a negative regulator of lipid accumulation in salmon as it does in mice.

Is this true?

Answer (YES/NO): NO